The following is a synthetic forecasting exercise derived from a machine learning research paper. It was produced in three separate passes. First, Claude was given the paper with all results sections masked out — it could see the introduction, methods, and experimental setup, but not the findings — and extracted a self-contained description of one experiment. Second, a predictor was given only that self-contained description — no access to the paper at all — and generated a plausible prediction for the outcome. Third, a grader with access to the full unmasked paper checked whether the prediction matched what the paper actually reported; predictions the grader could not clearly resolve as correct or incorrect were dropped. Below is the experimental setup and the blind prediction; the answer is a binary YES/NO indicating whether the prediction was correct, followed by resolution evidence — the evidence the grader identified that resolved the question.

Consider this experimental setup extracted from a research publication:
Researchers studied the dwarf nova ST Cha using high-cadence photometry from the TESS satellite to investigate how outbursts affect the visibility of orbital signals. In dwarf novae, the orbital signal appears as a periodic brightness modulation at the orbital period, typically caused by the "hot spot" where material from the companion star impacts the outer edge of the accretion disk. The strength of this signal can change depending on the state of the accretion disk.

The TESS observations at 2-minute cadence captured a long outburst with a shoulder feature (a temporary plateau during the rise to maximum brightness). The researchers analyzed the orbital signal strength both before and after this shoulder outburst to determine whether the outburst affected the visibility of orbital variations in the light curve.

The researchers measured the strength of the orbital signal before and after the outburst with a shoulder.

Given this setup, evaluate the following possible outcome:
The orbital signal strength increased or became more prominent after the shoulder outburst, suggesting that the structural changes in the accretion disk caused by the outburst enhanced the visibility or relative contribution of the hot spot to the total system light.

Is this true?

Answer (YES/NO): YES